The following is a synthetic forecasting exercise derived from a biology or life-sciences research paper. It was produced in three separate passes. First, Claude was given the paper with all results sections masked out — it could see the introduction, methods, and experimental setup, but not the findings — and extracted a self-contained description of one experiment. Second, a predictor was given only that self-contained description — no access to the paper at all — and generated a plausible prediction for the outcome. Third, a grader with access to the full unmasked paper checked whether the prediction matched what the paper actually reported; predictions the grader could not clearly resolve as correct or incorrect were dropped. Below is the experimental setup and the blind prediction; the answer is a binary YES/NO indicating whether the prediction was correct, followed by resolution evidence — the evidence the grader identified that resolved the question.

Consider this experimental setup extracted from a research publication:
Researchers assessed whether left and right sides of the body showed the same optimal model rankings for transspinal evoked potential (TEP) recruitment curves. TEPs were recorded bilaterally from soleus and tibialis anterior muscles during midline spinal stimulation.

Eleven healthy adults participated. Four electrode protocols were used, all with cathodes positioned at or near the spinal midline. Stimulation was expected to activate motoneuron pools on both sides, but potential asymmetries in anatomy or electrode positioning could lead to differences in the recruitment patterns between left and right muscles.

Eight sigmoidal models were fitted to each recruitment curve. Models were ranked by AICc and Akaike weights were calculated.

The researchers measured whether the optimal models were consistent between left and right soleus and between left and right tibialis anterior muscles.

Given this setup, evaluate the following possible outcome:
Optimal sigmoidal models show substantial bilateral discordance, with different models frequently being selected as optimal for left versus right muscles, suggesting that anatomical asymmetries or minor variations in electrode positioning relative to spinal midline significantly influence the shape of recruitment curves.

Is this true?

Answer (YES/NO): NO